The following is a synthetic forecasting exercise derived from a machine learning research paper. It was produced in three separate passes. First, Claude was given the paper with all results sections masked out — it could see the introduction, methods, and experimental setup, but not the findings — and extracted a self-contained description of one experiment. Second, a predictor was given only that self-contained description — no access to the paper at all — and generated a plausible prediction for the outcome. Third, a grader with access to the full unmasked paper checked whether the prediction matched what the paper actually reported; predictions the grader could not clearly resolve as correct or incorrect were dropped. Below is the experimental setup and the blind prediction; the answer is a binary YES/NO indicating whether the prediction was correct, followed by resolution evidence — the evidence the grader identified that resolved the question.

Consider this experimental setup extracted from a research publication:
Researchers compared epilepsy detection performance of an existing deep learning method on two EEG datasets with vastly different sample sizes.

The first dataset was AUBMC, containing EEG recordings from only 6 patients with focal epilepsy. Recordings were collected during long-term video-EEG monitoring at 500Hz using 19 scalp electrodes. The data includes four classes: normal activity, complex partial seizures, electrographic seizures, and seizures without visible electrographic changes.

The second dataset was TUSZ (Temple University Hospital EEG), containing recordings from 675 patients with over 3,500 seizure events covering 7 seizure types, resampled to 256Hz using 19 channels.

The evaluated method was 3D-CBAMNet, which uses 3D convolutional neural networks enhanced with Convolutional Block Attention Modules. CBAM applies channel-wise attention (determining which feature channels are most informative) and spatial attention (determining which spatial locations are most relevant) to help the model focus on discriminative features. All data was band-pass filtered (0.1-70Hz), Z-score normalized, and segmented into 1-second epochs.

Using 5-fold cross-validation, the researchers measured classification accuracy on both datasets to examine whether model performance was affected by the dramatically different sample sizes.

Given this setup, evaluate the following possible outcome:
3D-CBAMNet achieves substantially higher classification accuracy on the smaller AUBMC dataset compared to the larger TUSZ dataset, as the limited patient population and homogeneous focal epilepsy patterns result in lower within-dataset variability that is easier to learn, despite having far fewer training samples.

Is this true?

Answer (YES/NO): NO